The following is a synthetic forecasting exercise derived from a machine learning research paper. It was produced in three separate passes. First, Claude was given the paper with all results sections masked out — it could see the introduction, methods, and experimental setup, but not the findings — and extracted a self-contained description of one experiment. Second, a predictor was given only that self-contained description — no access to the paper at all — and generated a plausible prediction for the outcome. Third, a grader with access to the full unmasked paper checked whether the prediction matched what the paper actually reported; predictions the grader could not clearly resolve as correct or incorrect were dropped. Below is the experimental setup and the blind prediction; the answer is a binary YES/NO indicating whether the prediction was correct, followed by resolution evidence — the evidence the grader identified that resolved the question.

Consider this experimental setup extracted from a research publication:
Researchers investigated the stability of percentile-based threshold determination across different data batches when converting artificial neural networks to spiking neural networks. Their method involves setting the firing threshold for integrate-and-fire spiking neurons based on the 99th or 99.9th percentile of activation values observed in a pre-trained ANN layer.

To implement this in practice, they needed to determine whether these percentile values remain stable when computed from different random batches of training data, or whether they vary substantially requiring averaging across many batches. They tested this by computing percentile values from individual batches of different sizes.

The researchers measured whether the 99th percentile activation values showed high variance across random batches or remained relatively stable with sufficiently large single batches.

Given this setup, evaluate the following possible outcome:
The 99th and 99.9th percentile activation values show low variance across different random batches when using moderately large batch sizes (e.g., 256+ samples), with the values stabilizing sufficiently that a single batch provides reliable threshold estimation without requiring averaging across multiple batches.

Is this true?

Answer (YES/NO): YES